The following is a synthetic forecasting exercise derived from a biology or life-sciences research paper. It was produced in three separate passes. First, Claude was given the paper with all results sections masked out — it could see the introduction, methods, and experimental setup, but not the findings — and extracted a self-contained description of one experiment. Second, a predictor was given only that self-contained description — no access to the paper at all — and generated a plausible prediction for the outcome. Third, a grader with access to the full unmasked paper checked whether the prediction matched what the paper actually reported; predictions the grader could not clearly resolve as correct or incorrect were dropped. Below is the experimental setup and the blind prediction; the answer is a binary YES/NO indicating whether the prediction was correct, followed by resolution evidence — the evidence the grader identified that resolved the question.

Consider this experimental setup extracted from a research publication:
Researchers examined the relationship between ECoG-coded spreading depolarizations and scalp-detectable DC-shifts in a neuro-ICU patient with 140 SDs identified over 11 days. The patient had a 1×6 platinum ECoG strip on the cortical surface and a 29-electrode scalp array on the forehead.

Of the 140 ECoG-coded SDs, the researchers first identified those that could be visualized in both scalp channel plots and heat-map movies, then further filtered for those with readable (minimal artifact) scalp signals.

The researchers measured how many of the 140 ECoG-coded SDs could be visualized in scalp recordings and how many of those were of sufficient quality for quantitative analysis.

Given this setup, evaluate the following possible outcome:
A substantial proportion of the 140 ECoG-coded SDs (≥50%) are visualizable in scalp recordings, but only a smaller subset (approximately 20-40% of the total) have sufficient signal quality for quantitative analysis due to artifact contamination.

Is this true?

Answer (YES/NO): NO